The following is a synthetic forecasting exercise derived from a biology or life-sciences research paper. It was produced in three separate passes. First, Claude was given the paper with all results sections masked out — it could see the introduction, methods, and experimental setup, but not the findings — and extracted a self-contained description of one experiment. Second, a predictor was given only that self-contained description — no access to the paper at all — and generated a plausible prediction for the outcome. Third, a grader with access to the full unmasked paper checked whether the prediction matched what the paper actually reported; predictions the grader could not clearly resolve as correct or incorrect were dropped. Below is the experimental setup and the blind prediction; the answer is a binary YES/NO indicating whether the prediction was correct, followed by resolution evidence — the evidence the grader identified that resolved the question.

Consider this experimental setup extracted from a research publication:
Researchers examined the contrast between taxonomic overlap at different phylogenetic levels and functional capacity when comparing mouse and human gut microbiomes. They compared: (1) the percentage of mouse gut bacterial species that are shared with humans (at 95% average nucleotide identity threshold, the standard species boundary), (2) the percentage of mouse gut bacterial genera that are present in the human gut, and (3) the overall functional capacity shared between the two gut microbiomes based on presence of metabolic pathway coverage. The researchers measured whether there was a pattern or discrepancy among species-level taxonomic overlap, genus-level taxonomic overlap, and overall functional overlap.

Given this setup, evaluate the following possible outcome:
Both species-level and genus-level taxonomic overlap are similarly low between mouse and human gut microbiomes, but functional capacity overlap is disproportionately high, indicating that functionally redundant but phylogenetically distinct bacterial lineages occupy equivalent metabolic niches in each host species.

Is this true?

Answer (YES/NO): NO